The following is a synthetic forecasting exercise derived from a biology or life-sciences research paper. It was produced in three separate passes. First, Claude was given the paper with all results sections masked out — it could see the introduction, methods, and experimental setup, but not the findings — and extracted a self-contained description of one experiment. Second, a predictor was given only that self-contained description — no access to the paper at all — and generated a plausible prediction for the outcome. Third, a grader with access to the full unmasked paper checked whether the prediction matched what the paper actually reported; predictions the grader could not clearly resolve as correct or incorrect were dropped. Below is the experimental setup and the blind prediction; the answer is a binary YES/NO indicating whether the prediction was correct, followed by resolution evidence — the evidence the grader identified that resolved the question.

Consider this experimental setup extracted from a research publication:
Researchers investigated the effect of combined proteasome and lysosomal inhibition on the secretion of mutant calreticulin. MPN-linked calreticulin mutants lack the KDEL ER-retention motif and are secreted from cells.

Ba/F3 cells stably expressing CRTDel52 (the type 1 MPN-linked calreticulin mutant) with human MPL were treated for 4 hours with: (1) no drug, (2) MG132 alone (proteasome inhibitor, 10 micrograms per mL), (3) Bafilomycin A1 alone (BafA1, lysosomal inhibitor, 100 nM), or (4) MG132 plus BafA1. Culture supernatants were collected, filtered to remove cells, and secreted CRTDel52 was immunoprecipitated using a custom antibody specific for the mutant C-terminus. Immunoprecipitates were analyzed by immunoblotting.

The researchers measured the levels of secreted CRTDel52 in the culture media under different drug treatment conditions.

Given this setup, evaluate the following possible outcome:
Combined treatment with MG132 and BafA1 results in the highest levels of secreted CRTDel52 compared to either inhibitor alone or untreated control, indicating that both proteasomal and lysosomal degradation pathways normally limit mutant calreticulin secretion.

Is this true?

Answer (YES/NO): NO